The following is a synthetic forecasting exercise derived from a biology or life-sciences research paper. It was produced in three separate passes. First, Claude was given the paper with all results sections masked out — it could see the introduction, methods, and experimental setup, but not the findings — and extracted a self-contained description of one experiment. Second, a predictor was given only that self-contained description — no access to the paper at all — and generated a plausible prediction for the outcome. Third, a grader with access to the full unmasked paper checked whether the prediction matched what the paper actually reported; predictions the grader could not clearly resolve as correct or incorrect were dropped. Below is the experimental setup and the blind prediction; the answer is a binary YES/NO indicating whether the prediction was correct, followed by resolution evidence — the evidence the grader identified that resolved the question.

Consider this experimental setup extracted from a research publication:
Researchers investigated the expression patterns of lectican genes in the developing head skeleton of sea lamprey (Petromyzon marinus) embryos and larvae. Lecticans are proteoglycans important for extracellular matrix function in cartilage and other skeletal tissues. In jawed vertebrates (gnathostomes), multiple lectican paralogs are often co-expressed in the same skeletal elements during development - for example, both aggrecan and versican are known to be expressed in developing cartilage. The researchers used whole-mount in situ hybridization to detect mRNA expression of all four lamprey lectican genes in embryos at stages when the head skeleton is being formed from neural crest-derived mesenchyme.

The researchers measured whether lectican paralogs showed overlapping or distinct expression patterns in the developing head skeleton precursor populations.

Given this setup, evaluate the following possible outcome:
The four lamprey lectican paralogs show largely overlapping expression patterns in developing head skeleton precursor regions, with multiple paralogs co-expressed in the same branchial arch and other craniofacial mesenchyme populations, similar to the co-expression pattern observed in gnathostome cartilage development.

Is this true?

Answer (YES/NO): NO